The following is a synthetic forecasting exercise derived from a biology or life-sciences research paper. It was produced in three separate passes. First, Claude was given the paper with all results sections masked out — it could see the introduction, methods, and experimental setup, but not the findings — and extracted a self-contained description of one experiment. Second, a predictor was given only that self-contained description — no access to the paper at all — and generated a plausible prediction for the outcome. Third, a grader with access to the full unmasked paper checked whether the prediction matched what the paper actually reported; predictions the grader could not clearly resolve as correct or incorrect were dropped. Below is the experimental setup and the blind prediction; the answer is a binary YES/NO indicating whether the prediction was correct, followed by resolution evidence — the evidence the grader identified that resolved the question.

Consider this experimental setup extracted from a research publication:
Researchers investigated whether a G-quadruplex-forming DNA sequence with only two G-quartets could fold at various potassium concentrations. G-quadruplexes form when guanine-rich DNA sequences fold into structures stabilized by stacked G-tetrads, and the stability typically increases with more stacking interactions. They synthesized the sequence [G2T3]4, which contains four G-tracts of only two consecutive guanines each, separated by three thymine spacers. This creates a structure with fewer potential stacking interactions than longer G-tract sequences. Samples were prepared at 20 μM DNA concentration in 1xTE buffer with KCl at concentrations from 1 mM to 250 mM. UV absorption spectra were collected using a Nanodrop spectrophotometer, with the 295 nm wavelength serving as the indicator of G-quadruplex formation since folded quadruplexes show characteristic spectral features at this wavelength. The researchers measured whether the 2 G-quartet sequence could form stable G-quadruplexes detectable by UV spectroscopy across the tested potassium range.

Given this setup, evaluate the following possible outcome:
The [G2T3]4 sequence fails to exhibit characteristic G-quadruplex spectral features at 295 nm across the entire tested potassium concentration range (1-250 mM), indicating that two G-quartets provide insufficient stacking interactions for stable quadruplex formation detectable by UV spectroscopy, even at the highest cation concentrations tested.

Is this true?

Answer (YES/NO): NO